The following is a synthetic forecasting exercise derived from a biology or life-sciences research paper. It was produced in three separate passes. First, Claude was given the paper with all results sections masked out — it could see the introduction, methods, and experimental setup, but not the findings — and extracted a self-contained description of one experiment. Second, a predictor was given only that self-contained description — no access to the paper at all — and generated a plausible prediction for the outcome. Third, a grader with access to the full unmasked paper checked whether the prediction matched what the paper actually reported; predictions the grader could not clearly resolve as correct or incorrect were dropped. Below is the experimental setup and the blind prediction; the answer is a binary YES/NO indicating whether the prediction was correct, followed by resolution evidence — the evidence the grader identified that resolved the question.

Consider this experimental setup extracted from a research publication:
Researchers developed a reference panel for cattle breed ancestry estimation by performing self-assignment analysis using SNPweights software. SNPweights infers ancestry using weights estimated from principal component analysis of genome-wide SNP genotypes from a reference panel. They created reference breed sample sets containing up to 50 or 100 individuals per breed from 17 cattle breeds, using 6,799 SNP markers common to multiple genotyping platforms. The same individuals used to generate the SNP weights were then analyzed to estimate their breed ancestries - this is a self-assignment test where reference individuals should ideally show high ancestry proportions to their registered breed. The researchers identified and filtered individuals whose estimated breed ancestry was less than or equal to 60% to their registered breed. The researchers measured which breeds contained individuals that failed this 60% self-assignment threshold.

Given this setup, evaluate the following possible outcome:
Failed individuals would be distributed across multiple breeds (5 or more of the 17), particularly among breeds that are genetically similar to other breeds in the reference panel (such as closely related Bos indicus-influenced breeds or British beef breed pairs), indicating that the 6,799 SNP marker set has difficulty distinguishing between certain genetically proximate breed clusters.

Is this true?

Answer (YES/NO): NO